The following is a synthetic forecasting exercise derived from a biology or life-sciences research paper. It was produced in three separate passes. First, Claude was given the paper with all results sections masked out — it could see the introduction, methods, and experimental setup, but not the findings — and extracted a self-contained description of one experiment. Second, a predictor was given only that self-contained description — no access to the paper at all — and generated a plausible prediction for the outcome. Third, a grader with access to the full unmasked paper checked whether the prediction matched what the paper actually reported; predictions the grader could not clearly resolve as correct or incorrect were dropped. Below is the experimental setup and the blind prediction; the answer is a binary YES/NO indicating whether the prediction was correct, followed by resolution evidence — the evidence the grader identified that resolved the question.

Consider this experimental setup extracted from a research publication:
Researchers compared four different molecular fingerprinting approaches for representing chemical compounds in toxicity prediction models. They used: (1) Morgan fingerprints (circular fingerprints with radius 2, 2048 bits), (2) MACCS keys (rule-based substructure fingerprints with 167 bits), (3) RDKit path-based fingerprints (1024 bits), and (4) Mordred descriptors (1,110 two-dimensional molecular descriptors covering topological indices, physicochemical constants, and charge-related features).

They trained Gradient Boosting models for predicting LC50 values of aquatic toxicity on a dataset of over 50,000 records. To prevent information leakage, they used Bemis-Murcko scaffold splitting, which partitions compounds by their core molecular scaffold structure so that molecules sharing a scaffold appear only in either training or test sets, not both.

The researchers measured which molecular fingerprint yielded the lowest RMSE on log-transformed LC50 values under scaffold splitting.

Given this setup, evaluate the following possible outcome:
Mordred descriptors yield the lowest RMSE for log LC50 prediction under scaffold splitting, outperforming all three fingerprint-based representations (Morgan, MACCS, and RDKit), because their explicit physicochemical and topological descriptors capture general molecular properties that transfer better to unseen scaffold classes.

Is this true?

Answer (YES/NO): YES